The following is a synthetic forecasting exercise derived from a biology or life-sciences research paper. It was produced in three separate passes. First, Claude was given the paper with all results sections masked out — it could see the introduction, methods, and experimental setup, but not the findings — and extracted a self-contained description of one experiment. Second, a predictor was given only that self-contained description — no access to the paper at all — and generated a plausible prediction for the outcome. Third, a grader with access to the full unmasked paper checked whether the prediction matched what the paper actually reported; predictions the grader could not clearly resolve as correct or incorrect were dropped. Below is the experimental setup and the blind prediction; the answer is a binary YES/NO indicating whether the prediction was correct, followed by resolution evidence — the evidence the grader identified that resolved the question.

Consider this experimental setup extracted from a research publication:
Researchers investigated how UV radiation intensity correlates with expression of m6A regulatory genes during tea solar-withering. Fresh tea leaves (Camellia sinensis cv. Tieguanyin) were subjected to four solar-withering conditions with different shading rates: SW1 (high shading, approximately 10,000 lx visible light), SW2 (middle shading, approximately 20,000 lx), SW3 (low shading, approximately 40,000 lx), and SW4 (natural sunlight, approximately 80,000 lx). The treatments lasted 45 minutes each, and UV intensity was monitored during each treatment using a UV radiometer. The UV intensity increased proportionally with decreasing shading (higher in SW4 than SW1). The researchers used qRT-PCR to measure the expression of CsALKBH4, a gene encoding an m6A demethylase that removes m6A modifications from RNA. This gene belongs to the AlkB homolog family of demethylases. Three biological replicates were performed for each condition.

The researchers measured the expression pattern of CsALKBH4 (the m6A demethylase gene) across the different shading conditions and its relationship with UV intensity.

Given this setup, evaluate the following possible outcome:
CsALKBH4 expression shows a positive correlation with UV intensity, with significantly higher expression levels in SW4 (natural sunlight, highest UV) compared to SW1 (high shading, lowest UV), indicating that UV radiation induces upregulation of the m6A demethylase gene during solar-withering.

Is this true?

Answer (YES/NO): NO